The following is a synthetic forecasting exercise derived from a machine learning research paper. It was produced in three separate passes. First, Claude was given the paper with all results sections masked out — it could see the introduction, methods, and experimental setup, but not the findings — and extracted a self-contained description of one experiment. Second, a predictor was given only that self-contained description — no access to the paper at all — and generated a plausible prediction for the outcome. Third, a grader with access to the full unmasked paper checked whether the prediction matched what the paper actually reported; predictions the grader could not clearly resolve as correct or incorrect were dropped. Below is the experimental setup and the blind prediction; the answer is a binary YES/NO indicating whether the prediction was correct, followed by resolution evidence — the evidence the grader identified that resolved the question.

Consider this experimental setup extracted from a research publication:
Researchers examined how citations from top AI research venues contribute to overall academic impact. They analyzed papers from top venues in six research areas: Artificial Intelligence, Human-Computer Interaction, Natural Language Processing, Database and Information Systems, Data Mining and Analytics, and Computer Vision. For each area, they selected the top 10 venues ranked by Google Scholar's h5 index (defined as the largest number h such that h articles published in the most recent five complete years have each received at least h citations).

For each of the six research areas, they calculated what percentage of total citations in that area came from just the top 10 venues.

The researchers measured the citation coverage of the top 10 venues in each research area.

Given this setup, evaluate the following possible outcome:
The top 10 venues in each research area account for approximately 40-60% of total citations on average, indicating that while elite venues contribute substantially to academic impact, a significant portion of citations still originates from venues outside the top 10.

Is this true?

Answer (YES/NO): NO